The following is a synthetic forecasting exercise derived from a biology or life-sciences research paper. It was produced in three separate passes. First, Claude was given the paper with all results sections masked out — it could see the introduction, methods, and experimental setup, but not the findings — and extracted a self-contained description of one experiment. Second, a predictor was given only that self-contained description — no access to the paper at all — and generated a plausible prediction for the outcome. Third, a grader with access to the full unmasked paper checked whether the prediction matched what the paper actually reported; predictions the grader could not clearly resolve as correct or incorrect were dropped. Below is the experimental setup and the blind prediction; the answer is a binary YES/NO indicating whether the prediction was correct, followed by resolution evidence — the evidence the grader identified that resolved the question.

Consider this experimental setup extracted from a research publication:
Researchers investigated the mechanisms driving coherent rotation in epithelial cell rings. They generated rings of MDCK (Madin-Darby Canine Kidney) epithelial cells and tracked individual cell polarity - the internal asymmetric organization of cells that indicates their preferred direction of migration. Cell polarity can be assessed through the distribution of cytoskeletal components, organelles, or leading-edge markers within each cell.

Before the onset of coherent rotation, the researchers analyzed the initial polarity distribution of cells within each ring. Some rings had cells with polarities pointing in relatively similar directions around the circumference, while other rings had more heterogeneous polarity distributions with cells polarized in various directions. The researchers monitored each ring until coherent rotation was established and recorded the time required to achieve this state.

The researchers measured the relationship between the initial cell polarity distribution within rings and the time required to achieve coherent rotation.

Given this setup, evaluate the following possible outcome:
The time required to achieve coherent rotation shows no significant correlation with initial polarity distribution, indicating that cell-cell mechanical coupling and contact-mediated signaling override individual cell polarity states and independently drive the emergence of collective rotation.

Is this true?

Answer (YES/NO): NO